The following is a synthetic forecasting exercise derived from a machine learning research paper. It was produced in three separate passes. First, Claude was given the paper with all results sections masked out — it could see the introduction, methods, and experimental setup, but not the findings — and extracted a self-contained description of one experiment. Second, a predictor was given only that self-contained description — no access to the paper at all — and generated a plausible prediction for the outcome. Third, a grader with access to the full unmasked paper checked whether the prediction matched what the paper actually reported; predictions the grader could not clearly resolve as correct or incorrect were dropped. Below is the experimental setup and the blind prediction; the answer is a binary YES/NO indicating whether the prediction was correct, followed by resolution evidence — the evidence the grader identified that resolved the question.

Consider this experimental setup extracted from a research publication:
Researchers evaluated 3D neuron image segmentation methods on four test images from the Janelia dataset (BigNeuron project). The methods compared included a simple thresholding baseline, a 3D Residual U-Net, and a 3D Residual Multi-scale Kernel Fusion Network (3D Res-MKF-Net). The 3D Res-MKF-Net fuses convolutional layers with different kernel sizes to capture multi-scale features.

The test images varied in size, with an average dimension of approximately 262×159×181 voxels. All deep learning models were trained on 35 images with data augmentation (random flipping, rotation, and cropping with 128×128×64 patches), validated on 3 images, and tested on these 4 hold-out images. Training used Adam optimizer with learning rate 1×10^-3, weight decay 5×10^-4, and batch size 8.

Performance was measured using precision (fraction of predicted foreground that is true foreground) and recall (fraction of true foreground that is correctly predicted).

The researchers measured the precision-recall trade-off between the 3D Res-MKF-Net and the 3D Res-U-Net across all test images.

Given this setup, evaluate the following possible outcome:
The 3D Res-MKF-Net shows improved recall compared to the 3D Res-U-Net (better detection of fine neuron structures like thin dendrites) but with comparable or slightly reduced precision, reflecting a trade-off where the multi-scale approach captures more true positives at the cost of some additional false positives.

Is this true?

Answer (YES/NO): NO